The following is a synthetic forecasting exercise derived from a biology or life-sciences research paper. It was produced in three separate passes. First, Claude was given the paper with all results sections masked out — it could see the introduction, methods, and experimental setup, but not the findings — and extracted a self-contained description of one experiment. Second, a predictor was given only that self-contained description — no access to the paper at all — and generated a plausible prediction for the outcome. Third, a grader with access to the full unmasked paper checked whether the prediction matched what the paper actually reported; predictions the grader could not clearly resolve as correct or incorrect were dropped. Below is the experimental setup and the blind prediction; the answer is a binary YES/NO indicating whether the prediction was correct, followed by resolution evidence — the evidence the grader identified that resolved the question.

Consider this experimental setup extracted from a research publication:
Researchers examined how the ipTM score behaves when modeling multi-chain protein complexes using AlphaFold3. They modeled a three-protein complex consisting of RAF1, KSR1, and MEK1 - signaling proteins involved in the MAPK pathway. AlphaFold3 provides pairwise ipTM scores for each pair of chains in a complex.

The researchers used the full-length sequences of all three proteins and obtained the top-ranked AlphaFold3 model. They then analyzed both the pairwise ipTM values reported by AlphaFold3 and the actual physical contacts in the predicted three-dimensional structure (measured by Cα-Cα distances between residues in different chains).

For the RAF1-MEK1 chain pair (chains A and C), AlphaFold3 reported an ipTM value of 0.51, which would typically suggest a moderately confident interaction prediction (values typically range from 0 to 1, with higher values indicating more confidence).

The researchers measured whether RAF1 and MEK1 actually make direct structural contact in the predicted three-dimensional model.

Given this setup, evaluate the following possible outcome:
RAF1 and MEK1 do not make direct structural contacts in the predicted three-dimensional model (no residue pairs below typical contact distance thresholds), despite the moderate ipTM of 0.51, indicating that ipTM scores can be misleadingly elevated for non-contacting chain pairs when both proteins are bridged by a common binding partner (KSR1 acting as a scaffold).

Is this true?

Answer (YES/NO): YES